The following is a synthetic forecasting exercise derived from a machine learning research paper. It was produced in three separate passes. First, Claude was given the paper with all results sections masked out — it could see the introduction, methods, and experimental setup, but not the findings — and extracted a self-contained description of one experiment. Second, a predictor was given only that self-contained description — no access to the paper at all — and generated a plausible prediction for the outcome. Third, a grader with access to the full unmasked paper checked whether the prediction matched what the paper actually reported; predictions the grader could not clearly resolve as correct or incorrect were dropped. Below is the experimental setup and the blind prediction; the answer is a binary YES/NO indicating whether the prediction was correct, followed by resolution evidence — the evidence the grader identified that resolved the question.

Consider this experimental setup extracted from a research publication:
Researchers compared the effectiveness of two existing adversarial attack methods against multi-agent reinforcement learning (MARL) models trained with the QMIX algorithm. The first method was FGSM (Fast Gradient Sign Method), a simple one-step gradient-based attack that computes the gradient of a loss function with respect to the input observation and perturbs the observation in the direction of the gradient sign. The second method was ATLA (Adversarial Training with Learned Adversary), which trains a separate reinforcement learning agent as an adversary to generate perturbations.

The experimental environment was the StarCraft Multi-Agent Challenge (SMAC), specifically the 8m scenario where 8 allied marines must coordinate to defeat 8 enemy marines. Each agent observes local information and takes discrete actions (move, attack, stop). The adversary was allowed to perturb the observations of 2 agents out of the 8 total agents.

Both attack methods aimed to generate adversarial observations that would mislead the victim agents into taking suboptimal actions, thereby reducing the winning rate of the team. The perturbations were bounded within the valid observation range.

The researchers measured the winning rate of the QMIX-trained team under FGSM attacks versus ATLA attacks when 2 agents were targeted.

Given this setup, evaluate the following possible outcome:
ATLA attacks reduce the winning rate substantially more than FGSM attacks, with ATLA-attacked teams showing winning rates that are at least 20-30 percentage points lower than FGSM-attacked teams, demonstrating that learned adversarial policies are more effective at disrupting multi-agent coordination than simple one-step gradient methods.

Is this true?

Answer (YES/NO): NO